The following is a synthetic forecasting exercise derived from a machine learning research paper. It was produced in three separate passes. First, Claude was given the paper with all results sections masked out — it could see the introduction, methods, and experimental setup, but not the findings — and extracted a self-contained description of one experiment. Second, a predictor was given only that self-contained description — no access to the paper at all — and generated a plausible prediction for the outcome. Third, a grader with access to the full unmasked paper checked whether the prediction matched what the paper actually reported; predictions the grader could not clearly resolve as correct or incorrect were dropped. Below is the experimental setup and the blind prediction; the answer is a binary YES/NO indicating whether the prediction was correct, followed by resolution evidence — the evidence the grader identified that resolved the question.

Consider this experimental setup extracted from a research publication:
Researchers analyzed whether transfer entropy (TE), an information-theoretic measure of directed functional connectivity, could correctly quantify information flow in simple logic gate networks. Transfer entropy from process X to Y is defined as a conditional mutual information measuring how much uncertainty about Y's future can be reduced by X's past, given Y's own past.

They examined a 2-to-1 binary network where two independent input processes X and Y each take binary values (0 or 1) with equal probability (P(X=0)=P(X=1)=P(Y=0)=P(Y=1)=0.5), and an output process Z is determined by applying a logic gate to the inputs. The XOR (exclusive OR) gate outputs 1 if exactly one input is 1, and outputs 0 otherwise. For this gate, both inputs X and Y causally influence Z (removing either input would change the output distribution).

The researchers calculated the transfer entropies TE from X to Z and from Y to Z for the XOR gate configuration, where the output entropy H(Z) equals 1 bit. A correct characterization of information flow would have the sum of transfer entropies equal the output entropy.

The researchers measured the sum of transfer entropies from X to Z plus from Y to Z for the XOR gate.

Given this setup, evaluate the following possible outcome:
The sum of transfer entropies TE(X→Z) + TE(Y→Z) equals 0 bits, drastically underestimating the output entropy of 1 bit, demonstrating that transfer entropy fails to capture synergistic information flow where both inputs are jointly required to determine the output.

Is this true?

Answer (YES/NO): YES